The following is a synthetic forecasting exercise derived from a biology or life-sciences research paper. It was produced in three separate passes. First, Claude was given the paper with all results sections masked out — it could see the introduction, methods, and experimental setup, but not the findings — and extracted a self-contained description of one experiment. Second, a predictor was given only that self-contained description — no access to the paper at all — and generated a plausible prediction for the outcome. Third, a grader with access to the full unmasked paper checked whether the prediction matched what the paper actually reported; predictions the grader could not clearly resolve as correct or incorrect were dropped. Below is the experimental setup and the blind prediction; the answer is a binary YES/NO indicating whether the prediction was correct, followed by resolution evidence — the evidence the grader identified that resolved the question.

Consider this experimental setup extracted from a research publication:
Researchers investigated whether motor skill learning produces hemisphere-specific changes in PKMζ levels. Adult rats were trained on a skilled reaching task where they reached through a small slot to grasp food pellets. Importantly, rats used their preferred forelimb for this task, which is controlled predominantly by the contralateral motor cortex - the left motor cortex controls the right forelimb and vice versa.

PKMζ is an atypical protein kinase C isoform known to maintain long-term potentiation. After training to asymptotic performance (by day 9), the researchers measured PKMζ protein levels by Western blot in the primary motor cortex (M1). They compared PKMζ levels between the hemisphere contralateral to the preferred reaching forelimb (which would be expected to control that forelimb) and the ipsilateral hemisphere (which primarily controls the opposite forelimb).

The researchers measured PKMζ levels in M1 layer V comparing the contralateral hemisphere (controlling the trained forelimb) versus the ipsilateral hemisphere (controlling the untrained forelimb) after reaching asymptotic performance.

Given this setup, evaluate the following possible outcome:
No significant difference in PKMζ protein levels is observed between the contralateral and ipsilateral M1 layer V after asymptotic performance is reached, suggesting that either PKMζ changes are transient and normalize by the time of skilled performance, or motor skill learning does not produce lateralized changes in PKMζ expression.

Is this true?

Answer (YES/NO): NO